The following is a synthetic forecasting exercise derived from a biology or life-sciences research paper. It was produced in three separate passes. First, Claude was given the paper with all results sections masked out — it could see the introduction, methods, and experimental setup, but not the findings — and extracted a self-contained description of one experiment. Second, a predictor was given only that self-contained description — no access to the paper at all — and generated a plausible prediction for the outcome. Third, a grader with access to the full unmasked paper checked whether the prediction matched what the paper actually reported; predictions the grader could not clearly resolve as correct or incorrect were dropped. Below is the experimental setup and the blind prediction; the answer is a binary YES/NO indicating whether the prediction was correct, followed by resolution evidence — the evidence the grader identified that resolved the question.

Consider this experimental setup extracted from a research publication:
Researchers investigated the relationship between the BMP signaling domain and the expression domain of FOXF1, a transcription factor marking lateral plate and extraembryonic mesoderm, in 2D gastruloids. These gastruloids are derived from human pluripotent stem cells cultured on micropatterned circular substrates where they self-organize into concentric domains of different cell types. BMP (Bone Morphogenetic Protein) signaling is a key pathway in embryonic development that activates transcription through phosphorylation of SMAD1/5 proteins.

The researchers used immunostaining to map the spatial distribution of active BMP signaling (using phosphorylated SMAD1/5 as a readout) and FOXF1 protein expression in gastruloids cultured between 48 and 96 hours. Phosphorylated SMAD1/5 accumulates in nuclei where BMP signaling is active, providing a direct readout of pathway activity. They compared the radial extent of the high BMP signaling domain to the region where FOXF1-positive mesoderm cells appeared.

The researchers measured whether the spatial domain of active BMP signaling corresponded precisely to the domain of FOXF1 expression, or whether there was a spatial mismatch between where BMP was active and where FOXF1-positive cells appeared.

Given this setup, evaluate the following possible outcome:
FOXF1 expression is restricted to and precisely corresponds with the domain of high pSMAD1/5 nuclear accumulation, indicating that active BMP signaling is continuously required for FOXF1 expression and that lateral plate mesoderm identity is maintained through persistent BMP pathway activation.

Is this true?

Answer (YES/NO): NO